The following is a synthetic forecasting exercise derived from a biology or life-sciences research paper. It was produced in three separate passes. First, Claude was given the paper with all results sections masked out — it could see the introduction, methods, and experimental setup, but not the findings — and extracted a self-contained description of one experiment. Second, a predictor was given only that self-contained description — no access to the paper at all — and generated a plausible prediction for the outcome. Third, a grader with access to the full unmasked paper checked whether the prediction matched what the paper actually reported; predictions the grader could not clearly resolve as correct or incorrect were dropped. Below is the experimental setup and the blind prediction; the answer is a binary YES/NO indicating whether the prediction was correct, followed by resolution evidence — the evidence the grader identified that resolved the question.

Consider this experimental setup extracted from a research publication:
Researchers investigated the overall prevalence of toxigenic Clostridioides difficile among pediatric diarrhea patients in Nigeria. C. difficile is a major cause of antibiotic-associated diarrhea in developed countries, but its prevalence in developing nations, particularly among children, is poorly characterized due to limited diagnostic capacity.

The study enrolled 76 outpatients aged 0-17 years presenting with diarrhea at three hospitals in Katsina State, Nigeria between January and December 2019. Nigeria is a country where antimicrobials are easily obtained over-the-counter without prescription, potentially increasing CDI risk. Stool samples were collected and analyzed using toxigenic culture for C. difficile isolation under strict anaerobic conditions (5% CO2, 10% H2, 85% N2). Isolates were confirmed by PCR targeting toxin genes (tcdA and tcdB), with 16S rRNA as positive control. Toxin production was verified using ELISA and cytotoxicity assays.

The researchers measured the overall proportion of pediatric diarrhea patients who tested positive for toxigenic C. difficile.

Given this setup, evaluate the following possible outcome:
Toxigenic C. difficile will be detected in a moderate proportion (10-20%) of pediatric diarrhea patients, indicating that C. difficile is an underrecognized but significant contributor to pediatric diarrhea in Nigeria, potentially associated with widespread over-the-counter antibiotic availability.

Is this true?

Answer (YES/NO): NO